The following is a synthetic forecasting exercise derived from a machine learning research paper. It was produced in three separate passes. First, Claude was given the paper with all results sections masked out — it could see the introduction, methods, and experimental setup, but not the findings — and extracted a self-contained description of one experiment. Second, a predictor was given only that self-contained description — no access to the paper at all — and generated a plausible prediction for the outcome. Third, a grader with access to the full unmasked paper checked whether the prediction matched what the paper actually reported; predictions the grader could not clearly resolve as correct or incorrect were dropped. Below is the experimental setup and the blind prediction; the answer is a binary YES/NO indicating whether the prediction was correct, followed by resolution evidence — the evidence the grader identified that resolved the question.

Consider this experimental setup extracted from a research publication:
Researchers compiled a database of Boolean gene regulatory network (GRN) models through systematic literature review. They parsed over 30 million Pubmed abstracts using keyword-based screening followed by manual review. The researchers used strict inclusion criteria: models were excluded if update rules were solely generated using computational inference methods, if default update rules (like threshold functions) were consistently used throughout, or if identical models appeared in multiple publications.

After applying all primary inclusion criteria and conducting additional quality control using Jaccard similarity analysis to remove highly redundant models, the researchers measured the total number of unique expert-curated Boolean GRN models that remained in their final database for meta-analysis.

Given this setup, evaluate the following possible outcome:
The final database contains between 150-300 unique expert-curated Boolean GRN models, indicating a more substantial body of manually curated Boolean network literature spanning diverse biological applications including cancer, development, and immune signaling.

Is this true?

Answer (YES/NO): NO